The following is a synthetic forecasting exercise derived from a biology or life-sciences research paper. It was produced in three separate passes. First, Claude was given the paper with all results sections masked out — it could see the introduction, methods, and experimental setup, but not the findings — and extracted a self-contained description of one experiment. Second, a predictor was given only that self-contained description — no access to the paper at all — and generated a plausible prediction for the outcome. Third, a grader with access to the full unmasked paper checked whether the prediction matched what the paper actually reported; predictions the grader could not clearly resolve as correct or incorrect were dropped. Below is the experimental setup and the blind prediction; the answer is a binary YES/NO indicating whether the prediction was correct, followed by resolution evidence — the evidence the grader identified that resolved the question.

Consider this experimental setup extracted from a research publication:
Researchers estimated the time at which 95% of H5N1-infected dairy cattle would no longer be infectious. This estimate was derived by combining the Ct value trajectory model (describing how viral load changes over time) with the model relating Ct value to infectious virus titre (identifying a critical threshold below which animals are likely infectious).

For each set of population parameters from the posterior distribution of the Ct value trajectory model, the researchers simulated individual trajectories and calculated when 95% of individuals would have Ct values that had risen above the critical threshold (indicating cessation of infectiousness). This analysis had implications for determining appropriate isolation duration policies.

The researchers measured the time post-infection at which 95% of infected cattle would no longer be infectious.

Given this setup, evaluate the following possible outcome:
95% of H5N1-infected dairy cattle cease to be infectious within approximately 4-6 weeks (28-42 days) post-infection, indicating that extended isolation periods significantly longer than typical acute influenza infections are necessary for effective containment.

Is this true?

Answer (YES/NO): NO